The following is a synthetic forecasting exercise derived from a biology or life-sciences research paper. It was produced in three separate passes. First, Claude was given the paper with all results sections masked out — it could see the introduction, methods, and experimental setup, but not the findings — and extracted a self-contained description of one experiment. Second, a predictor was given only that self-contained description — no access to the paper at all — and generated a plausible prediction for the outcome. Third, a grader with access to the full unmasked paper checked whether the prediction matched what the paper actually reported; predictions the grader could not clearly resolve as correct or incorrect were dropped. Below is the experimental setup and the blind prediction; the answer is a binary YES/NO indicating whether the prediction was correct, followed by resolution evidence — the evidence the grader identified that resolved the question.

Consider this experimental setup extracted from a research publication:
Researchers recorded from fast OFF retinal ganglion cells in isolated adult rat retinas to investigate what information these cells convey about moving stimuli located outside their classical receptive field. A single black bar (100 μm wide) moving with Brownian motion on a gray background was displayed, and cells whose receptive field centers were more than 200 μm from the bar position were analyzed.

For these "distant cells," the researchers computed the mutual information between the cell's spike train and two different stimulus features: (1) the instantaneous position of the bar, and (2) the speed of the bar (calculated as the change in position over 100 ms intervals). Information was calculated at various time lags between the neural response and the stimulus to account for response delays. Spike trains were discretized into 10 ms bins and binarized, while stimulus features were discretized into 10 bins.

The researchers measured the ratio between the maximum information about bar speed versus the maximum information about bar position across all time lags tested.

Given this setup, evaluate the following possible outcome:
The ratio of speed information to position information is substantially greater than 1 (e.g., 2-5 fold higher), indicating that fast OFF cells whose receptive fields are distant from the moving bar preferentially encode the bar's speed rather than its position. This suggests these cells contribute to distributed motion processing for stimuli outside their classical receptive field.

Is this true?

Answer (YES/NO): YES